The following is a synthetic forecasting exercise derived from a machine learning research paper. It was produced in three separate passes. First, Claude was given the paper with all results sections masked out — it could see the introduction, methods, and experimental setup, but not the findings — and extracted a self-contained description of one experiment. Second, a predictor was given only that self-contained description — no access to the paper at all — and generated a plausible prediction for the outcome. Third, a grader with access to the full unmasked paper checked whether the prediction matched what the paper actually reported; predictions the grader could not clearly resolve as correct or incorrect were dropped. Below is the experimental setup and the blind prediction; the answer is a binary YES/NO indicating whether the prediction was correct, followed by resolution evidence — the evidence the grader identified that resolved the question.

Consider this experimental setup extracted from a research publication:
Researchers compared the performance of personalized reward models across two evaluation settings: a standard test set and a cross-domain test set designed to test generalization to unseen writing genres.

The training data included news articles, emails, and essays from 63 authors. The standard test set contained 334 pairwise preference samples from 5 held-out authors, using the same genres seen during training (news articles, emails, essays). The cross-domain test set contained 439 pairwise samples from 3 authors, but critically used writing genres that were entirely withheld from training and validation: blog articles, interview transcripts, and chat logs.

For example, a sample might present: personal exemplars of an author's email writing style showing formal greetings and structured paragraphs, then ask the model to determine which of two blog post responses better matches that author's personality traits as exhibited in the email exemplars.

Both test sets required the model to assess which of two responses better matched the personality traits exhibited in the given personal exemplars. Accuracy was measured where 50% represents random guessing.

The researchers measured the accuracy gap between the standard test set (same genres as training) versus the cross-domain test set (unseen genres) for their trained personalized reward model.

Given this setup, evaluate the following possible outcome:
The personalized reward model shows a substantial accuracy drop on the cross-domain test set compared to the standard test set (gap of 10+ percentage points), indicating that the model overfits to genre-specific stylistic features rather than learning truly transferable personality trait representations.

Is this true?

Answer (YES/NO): NO